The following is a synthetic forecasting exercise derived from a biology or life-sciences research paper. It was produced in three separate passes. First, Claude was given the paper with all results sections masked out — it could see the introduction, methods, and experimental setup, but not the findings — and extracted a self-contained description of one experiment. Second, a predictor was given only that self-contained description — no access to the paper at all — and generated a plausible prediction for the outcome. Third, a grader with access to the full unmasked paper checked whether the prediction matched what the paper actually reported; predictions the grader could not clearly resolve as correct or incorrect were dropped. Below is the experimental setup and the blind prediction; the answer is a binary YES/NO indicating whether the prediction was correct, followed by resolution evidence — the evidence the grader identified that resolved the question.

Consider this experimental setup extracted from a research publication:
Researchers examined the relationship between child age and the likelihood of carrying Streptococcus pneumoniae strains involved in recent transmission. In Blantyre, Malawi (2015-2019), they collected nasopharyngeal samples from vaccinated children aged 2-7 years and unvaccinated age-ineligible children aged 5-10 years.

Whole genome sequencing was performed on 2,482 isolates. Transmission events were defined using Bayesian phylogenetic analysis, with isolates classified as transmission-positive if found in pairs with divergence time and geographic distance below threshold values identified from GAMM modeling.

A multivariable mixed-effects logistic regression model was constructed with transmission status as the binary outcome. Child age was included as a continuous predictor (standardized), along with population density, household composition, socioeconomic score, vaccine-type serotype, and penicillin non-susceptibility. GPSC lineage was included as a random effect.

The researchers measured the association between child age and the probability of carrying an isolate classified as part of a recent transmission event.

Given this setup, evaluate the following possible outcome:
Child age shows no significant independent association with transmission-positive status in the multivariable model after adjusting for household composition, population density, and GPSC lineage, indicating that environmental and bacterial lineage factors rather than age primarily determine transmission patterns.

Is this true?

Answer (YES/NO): NO